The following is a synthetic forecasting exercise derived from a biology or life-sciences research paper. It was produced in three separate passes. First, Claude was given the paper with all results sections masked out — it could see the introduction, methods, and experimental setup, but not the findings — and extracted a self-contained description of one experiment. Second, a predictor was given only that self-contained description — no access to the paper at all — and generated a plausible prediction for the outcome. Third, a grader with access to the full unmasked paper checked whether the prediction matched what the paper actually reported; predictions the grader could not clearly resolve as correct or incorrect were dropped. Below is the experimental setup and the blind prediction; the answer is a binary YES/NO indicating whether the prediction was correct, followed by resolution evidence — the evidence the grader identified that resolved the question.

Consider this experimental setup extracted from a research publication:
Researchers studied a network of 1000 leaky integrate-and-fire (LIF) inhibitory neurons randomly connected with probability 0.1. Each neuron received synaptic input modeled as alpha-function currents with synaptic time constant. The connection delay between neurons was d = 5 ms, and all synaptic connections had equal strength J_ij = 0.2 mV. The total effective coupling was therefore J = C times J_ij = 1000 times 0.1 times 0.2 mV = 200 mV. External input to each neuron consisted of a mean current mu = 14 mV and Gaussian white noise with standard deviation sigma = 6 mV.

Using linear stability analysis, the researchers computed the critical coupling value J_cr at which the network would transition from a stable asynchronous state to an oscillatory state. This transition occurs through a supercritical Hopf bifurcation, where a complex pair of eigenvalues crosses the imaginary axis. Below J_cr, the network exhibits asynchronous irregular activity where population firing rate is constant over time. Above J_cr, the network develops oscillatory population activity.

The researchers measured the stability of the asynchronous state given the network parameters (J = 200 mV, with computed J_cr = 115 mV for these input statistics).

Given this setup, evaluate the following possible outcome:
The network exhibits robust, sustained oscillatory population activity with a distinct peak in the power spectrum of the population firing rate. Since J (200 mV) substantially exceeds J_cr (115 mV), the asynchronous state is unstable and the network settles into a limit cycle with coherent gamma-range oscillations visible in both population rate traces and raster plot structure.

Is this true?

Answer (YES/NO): NO